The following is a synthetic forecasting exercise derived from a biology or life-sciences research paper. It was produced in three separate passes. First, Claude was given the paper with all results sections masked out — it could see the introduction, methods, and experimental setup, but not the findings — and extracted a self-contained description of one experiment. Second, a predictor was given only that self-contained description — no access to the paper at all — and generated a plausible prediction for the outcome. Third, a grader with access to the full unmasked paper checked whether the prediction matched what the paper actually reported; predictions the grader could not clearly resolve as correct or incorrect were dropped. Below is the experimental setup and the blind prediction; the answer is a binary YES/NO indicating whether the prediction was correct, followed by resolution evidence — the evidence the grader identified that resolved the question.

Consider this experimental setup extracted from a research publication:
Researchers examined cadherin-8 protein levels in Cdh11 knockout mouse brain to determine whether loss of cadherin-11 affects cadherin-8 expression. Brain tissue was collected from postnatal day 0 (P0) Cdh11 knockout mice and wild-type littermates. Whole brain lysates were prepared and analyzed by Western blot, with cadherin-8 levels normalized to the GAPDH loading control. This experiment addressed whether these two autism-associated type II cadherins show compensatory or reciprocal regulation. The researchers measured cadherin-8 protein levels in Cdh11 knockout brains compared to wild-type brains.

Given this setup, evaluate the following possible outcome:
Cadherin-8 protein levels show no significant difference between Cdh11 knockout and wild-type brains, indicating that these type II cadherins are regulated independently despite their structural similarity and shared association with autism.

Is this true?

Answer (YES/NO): NO